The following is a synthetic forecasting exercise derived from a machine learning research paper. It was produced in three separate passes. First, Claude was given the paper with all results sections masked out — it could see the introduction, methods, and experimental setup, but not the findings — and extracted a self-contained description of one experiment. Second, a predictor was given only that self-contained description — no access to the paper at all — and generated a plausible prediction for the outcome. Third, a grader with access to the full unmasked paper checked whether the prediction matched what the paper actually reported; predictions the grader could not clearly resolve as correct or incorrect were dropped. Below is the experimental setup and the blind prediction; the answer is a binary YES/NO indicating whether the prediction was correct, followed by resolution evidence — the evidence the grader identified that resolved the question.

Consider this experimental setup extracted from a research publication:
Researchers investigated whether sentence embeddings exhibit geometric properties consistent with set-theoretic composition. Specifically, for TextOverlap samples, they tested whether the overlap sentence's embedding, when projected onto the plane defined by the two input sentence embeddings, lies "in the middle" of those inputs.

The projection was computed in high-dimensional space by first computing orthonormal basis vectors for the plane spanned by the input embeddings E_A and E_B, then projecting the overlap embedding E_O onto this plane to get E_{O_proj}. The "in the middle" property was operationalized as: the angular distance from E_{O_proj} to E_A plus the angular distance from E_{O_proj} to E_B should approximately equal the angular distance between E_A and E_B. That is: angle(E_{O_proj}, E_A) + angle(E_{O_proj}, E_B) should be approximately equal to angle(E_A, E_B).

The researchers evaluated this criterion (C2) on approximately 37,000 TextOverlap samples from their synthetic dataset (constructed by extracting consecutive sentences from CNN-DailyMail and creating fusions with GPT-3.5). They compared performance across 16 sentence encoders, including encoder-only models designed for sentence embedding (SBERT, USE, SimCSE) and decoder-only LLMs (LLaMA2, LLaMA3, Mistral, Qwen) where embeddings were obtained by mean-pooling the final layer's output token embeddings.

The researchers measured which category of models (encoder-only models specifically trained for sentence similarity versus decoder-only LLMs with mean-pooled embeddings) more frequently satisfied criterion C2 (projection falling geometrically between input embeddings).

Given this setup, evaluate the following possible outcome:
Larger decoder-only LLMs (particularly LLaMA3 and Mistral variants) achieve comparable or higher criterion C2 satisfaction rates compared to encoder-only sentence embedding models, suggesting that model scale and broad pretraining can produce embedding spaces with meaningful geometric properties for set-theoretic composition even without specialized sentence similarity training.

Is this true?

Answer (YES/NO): YES